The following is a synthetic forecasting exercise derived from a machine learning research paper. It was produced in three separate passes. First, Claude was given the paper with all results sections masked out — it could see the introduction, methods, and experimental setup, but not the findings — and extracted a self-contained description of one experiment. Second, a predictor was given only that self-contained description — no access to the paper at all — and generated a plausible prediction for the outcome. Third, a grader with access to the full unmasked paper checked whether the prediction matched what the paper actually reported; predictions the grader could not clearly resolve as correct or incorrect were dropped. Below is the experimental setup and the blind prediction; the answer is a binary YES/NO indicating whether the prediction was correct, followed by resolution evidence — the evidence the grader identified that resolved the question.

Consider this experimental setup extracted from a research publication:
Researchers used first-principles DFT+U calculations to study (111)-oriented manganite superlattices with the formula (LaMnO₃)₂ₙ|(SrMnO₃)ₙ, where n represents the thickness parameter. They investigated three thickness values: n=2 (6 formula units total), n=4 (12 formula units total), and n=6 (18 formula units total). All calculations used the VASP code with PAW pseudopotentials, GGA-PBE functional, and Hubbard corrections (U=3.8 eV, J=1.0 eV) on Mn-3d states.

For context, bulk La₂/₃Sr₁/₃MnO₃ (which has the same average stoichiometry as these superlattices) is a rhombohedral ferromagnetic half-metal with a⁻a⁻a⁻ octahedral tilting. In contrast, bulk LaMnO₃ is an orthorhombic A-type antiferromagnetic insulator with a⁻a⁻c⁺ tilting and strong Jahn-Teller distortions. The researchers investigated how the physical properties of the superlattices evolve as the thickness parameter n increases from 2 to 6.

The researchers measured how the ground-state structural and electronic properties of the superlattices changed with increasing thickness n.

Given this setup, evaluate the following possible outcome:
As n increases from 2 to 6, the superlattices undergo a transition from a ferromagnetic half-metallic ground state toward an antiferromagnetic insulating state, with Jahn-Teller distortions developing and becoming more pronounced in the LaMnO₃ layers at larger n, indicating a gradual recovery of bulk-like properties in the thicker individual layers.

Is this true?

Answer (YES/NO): NO